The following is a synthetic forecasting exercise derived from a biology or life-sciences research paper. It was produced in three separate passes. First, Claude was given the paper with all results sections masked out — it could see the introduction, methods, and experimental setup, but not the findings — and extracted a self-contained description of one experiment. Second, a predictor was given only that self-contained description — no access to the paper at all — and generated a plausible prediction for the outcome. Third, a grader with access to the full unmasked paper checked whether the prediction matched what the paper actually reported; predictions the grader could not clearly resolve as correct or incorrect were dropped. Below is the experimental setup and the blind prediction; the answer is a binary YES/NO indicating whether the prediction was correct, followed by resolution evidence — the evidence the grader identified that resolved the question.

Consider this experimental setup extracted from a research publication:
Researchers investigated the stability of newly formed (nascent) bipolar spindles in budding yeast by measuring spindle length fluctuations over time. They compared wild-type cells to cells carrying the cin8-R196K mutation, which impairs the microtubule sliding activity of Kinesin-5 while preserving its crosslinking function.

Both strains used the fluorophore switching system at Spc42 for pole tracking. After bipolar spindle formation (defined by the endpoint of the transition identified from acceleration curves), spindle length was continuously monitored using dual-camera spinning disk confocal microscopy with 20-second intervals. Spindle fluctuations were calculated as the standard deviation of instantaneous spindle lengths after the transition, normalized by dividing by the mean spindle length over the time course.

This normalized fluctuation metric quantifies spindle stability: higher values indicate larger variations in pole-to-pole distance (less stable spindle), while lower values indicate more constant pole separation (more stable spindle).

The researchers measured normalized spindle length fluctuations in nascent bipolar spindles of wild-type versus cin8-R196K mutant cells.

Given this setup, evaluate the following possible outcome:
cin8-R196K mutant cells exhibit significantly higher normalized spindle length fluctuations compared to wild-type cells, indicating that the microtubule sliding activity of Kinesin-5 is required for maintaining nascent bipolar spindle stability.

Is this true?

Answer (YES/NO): YES